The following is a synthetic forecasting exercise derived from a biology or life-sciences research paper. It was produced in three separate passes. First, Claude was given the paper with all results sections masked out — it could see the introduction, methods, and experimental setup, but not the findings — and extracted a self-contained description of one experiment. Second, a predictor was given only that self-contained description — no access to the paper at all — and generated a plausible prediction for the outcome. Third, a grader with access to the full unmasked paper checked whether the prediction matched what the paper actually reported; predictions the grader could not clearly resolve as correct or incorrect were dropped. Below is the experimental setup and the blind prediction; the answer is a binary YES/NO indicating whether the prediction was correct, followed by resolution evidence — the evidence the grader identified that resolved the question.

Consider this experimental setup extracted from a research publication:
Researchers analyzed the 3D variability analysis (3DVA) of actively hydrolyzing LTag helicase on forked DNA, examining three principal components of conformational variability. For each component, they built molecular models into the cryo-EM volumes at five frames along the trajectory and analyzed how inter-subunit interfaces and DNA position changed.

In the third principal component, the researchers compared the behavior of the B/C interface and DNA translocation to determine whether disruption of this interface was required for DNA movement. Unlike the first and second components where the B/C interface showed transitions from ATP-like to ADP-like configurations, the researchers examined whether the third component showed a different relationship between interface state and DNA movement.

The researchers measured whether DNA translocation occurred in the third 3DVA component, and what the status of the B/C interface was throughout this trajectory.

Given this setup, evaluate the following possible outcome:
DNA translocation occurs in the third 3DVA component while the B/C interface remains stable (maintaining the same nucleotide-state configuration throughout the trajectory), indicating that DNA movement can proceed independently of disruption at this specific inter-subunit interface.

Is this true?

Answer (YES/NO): NO